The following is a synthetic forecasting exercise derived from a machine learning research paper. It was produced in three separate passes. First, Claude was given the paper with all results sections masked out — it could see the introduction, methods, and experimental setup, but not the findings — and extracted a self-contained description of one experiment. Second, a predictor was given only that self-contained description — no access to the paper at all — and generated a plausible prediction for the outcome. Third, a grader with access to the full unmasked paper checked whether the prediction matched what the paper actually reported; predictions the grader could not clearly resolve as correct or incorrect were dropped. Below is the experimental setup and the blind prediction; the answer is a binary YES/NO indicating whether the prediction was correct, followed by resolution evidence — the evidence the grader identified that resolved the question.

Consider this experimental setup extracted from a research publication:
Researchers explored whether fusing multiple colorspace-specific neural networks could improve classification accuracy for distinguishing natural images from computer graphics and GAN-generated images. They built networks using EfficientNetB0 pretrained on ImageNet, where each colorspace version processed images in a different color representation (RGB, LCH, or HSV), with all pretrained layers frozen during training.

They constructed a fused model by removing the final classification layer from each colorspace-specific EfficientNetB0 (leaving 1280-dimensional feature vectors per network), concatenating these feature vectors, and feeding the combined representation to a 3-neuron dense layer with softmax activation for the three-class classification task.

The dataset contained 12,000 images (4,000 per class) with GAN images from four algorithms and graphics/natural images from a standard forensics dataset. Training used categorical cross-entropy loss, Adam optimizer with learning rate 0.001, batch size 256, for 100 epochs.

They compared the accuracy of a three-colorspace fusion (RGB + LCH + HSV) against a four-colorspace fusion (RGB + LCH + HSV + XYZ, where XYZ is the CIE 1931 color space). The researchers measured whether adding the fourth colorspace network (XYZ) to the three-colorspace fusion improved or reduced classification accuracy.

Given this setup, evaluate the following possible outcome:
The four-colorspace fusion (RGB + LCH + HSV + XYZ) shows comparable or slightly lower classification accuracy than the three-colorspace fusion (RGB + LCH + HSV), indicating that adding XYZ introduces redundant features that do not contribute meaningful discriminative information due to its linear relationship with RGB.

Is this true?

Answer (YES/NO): YES